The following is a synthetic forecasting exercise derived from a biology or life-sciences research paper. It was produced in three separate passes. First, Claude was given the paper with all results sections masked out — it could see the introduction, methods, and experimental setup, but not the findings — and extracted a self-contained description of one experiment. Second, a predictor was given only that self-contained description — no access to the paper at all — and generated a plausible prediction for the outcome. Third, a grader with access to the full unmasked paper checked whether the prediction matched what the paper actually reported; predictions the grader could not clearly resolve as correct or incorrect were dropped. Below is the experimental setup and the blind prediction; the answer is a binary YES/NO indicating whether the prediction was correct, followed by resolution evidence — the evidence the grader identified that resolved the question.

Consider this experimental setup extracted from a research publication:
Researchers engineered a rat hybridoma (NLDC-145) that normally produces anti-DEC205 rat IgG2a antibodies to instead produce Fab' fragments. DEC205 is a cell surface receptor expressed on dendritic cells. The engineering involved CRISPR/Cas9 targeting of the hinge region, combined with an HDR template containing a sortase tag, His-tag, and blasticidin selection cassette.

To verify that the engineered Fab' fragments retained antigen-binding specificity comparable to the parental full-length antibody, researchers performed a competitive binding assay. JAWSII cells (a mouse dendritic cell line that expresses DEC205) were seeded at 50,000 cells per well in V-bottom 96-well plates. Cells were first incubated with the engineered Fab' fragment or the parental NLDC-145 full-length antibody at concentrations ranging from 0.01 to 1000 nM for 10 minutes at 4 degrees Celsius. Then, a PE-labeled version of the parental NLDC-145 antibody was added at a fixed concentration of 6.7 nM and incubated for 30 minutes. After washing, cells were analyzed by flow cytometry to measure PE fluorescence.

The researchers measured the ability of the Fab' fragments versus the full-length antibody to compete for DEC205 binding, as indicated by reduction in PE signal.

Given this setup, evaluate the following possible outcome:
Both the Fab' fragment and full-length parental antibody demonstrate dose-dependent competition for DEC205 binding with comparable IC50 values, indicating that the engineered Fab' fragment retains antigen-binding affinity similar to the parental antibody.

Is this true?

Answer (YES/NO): NO